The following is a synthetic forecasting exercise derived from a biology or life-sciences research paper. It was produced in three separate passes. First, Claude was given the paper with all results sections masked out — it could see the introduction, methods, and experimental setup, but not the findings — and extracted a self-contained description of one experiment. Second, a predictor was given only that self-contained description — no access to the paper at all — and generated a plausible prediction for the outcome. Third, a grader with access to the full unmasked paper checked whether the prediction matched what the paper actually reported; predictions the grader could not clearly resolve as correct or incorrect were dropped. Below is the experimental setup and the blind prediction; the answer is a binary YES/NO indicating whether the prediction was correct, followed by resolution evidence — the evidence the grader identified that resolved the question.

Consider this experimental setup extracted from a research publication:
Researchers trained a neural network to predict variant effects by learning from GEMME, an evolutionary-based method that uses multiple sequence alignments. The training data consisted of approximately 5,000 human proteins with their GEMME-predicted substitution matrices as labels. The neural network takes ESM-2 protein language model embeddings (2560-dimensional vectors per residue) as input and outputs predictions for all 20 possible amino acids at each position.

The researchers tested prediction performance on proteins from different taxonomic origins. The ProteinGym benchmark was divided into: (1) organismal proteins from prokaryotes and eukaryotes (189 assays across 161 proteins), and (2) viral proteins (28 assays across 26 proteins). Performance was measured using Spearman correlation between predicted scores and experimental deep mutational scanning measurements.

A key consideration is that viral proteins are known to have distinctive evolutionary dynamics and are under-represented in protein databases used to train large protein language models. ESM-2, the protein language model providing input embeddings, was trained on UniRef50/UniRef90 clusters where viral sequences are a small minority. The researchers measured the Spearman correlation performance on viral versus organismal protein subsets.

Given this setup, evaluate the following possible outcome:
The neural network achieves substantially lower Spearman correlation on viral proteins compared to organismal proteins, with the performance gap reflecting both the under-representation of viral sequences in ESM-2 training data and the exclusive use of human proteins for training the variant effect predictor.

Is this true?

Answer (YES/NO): NO